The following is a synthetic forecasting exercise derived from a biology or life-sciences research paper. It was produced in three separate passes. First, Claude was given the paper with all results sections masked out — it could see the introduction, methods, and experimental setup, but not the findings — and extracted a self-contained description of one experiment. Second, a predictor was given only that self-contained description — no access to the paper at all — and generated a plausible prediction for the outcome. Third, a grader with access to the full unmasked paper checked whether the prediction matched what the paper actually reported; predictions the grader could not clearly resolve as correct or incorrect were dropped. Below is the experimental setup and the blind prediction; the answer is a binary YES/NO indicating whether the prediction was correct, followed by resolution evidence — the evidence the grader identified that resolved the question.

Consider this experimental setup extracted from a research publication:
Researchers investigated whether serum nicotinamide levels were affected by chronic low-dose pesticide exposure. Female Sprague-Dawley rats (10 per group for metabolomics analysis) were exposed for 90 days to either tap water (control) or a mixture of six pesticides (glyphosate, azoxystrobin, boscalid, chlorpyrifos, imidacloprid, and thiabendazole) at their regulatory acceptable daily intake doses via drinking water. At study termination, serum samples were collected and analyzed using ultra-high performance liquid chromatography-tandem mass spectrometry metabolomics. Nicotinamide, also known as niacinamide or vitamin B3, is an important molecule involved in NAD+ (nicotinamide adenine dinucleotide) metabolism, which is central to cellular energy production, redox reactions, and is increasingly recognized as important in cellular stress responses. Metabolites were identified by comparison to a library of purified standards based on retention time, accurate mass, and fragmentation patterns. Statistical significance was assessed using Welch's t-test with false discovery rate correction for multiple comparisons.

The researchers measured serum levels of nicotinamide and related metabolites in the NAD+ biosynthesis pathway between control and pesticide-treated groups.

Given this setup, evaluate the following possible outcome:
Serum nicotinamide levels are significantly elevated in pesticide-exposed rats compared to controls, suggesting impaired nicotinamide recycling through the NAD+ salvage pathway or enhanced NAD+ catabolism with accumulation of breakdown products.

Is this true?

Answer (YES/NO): YES